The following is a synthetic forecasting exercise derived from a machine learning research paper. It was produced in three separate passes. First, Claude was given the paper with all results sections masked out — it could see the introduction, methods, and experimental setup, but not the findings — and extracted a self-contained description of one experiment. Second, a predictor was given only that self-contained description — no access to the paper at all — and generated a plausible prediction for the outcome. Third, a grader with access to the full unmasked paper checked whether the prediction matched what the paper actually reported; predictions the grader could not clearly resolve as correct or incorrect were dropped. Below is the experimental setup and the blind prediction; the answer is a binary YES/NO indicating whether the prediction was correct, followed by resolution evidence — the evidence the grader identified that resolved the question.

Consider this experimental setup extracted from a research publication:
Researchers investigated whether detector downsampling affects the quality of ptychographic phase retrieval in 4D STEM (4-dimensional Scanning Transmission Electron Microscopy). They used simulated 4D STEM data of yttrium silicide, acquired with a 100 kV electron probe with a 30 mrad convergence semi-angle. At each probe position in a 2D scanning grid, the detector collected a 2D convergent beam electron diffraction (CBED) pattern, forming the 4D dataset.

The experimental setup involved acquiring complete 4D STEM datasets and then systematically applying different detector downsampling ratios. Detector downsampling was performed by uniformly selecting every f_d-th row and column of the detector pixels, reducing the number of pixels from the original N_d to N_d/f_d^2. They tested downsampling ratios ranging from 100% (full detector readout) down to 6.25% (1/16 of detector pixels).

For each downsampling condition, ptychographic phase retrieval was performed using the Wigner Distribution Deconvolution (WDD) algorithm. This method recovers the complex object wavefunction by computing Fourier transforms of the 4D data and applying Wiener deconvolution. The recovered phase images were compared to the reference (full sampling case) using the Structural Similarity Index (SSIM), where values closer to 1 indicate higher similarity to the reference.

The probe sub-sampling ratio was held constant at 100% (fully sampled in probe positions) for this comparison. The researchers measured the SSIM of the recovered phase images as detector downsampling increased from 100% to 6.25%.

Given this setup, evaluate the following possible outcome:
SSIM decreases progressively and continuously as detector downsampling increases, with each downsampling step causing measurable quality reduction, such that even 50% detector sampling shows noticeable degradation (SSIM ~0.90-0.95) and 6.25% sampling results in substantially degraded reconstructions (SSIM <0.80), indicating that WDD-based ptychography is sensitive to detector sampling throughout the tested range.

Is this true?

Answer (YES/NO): NO